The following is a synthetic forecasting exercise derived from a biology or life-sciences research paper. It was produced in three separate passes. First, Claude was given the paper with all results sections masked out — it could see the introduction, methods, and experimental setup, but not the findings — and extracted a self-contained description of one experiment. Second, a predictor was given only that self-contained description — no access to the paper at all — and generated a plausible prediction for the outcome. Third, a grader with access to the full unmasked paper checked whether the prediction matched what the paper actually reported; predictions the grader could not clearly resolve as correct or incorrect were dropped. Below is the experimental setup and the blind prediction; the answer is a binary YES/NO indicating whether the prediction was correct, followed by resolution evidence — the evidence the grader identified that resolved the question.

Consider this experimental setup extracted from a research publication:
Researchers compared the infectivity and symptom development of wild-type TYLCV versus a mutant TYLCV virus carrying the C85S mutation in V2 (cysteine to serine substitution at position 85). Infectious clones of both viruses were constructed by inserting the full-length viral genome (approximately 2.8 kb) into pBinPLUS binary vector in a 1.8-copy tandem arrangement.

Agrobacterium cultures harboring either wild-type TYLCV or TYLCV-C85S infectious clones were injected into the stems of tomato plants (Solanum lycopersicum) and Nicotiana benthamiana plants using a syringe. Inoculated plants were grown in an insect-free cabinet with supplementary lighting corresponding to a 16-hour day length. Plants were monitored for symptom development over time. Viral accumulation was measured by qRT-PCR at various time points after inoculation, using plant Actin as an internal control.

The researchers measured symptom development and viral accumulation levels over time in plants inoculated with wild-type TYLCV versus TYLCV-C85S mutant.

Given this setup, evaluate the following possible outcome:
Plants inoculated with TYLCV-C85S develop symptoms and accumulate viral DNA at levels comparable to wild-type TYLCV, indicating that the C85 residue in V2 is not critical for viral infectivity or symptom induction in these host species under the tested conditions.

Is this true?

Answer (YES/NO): NO